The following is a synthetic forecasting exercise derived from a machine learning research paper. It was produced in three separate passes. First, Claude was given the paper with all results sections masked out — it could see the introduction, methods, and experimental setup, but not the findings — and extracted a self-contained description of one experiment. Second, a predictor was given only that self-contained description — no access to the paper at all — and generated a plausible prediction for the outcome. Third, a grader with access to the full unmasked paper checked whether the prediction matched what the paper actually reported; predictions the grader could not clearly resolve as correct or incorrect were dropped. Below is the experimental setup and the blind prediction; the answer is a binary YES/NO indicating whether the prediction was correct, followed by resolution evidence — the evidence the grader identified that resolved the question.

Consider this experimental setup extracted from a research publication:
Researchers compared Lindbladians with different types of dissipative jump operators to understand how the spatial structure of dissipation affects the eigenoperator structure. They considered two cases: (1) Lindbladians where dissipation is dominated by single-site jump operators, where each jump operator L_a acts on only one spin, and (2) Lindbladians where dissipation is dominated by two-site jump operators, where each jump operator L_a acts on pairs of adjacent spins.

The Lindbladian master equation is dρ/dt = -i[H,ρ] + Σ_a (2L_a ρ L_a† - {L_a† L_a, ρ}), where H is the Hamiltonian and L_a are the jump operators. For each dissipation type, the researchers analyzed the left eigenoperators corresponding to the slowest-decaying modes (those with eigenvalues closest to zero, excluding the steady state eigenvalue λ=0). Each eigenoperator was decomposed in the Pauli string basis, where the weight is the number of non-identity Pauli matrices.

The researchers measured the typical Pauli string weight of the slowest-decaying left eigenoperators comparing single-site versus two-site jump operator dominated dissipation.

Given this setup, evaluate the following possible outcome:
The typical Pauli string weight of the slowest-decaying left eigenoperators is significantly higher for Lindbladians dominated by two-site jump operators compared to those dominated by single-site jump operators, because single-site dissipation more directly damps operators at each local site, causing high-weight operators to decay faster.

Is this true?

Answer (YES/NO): YES